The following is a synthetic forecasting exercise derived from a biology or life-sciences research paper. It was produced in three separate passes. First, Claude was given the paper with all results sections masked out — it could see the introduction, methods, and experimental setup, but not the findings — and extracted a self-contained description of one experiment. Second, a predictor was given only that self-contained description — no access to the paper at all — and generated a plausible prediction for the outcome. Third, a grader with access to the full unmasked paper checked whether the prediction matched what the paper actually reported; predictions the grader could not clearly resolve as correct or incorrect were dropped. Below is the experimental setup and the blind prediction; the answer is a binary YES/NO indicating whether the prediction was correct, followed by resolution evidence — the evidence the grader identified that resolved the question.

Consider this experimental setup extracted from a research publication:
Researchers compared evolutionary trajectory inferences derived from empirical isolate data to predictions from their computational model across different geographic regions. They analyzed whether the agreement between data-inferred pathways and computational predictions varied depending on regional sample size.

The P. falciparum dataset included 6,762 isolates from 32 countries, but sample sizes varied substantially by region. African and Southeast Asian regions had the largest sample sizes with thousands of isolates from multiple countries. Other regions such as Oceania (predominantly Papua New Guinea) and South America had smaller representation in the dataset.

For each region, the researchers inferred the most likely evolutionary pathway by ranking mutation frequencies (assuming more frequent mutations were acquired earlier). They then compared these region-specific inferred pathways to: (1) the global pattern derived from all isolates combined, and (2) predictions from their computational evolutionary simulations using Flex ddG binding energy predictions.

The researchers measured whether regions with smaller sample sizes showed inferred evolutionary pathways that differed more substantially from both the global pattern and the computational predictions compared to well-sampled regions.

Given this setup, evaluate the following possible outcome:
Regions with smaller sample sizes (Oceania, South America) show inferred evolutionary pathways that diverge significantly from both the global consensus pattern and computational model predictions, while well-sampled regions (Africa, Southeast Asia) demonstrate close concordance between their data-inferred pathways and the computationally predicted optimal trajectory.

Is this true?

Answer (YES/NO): NO